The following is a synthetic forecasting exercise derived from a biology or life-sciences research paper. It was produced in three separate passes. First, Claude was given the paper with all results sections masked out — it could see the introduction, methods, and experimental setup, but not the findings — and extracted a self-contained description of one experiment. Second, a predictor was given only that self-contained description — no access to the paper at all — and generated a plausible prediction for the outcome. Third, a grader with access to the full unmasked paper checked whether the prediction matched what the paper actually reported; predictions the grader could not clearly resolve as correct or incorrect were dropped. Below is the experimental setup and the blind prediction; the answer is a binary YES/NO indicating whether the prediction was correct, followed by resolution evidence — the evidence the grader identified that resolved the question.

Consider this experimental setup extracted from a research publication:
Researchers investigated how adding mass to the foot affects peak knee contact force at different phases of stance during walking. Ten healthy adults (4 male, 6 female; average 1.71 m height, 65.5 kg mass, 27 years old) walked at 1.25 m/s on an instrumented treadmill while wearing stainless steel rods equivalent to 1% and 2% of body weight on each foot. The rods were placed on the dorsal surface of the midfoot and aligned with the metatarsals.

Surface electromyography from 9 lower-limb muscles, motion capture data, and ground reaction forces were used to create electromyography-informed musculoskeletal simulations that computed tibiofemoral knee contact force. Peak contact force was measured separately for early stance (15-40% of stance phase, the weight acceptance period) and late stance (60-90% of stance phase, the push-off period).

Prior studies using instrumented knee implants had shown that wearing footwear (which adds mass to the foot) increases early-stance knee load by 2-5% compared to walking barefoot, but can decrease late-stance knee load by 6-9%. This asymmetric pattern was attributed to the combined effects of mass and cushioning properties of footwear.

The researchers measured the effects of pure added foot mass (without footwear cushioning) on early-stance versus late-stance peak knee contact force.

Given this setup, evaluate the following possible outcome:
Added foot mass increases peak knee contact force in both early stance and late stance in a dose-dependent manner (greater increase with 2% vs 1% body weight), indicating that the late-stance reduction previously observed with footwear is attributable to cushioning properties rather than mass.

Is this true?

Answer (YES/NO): YES